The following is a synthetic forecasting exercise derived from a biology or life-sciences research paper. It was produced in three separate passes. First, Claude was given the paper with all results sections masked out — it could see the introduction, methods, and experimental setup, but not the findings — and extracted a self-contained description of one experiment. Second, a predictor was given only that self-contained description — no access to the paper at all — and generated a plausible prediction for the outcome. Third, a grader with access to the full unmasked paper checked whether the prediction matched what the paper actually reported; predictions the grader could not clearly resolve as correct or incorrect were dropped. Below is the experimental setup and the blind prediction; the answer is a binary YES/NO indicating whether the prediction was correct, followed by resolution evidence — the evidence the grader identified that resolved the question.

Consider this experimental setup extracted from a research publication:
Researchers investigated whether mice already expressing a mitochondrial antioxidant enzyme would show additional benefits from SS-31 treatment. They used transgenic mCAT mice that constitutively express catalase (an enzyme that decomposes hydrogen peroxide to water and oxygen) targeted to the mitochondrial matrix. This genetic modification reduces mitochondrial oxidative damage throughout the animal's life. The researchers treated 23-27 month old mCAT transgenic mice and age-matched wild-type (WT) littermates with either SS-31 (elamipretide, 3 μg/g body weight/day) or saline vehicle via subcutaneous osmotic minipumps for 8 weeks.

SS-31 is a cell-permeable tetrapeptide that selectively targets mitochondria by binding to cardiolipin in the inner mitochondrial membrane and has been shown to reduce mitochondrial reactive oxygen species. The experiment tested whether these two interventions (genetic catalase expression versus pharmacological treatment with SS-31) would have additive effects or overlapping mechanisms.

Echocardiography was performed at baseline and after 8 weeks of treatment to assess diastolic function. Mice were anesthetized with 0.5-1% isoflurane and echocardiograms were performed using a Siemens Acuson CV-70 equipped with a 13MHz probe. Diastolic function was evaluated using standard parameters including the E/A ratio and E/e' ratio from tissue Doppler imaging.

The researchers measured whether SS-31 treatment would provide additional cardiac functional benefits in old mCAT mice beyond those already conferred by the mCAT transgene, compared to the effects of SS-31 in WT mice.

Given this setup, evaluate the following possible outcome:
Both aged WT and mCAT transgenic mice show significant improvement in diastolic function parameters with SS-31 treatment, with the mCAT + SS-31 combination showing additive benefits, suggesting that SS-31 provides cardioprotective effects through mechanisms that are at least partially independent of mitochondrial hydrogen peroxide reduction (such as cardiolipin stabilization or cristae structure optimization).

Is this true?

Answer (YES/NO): NO